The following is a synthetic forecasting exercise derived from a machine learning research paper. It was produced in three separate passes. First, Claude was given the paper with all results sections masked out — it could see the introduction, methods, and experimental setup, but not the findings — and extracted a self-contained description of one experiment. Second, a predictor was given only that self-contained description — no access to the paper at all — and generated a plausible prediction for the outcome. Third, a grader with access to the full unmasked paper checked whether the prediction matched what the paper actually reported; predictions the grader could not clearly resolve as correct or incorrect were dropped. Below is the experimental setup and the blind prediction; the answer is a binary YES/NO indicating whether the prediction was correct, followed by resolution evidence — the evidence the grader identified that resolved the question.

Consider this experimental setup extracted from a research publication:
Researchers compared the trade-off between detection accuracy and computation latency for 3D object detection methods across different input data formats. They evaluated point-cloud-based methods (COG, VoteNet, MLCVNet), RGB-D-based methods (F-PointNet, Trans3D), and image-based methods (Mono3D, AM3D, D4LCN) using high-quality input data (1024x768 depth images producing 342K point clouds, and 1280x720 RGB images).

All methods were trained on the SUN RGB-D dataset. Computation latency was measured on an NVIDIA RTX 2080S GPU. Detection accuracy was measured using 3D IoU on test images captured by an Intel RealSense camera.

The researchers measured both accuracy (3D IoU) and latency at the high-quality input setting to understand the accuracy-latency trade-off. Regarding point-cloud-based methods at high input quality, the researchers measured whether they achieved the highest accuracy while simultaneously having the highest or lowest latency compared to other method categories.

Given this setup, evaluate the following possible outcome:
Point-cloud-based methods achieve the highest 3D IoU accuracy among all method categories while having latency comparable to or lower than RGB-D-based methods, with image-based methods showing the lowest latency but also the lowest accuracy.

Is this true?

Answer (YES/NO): NO